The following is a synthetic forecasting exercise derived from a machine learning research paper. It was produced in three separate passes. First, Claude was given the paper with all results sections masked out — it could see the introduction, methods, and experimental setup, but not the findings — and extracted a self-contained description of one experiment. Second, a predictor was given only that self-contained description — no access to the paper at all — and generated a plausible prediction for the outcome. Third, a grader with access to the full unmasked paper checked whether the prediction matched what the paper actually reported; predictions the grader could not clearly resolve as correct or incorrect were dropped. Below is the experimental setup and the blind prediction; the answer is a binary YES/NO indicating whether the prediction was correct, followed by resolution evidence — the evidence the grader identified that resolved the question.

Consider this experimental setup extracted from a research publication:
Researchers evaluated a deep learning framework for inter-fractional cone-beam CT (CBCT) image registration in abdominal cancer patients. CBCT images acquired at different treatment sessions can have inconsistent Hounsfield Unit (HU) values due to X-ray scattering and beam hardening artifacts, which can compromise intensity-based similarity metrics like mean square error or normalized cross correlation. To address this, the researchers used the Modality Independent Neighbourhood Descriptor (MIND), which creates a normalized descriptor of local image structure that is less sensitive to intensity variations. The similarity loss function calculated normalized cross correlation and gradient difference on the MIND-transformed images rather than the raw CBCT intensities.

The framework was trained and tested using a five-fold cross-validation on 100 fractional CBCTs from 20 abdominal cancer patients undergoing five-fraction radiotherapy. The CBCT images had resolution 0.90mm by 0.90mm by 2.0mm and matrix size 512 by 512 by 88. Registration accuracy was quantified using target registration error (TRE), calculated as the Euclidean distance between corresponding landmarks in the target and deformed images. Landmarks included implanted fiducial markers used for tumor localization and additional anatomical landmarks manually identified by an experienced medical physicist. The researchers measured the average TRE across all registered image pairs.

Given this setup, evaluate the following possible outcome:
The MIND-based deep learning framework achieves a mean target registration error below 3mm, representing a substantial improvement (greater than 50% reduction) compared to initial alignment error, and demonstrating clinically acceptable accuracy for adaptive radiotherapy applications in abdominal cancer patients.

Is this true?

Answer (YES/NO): NO